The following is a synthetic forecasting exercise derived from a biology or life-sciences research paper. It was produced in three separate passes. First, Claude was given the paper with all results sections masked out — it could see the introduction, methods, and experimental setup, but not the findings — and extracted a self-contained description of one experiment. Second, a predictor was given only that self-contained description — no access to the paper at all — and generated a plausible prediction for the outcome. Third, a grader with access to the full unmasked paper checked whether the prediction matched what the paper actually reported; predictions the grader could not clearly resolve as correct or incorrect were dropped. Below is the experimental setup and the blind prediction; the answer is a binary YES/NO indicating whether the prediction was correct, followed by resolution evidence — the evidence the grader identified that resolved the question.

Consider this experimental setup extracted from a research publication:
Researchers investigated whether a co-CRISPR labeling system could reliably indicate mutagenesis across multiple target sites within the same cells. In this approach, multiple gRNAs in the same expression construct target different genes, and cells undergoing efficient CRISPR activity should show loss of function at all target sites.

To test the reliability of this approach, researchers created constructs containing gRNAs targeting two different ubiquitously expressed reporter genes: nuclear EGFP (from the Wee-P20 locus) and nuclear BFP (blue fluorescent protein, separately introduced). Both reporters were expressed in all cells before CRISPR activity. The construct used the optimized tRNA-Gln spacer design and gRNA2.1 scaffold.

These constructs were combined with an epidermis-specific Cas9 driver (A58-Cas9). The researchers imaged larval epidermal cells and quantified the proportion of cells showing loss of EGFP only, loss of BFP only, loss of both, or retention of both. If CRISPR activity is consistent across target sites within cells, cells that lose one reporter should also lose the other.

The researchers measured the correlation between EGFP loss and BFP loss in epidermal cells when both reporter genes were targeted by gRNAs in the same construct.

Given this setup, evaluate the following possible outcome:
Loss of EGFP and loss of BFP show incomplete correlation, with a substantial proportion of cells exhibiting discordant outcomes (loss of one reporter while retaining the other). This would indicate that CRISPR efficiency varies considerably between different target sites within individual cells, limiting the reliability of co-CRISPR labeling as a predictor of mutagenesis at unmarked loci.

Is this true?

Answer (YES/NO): NO